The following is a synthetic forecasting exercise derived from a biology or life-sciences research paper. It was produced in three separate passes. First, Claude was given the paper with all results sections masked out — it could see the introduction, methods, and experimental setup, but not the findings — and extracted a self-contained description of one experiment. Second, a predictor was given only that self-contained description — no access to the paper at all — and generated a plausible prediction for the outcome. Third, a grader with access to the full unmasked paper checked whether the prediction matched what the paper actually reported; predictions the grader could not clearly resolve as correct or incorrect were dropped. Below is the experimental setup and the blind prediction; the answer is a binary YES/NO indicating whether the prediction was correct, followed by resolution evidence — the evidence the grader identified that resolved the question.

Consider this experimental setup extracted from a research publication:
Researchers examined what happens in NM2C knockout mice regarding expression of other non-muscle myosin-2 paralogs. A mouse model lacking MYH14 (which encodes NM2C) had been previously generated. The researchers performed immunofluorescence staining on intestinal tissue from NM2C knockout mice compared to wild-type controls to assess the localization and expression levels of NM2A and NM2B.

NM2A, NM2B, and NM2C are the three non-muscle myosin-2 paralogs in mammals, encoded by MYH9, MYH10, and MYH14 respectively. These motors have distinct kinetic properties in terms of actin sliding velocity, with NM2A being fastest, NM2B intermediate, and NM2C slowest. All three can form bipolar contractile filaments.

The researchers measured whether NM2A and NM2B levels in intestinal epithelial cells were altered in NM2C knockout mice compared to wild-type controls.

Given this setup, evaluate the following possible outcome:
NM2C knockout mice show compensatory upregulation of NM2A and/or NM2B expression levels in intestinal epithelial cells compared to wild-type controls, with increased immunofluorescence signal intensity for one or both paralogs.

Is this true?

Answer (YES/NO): YES